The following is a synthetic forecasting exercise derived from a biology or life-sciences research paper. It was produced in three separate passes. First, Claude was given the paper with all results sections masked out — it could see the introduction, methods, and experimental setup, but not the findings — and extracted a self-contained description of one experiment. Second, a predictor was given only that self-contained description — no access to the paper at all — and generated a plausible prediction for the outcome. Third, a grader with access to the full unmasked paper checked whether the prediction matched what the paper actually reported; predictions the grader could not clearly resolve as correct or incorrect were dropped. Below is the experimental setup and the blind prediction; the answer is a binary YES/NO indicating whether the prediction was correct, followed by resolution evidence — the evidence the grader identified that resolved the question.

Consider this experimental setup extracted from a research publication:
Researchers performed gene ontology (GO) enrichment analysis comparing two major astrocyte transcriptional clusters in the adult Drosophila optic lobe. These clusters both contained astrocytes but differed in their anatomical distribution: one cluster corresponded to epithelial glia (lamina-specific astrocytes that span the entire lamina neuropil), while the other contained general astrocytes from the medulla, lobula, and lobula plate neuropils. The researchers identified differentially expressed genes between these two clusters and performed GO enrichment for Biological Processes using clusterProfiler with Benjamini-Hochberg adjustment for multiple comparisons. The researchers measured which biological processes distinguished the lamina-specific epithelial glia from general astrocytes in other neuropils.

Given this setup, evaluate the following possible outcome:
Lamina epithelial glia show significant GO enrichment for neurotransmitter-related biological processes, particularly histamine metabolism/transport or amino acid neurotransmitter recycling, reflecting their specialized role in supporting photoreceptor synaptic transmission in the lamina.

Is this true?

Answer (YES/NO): NO